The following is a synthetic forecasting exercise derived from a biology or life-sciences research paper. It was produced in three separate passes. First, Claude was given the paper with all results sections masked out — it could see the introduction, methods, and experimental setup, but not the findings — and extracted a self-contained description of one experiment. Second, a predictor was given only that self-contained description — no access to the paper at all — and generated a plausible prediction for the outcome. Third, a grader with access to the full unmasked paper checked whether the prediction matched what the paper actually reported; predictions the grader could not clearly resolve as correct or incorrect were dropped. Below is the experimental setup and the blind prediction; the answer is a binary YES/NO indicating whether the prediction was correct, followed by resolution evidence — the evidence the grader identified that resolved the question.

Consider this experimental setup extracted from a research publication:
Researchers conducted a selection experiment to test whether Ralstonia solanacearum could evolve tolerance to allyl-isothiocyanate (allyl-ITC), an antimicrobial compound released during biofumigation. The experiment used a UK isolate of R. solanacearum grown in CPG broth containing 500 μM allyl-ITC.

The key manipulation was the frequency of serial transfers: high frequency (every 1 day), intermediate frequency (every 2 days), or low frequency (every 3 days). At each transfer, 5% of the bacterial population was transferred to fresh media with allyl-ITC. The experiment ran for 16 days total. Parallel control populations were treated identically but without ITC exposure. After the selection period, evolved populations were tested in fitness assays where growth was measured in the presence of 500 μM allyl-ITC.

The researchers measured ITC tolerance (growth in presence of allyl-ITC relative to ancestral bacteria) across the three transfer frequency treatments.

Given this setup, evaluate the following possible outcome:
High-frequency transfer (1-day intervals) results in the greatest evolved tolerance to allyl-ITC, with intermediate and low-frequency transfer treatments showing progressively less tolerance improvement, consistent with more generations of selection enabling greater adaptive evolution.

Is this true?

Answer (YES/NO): NO